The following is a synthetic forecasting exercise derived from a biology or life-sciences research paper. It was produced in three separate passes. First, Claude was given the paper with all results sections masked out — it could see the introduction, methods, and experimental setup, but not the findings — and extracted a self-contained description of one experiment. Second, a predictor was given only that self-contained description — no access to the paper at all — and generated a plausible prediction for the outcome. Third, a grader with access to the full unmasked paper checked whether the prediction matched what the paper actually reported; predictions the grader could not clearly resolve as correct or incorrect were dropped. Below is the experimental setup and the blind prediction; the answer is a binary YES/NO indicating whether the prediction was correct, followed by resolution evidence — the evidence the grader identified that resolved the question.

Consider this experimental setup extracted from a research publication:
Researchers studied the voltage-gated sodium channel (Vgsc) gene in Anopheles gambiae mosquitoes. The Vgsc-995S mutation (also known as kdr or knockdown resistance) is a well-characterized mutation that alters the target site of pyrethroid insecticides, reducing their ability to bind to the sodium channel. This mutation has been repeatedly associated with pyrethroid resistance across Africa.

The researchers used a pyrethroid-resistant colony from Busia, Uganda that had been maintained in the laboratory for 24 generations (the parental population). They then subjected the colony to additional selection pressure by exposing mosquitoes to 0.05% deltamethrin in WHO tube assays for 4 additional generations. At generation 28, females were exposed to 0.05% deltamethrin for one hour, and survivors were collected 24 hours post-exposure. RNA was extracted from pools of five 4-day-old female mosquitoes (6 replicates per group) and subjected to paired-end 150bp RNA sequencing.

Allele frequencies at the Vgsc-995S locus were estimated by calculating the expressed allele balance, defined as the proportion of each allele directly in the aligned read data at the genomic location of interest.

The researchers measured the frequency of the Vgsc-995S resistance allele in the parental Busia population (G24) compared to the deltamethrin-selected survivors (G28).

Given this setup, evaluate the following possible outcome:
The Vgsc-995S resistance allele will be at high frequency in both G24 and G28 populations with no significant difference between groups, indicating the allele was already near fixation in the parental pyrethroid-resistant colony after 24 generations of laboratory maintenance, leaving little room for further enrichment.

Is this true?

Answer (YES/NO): NO